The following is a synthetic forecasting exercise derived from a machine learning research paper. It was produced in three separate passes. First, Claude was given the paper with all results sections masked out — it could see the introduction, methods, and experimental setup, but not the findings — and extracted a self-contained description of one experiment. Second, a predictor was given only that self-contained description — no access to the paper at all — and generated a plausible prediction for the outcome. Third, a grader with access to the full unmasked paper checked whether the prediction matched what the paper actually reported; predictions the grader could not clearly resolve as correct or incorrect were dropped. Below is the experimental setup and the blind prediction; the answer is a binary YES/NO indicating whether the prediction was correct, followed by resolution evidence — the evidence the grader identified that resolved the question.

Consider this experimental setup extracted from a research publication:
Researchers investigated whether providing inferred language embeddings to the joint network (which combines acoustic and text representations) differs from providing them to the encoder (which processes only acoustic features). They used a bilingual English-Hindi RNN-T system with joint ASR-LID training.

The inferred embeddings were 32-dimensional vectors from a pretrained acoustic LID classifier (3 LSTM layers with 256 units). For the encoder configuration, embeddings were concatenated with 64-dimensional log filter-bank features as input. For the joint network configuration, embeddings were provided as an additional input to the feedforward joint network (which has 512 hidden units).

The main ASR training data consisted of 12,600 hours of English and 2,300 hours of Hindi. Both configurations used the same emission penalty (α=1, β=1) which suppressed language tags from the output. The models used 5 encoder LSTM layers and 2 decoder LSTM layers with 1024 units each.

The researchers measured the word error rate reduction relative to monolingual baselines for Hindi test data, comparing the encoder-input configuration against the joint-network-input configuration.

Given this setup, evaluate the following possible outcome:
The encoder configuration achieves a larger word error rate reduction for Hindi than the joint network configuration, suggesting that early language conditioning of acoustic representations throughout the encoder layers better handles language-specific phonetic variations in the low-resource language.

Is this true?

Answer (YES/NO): NO